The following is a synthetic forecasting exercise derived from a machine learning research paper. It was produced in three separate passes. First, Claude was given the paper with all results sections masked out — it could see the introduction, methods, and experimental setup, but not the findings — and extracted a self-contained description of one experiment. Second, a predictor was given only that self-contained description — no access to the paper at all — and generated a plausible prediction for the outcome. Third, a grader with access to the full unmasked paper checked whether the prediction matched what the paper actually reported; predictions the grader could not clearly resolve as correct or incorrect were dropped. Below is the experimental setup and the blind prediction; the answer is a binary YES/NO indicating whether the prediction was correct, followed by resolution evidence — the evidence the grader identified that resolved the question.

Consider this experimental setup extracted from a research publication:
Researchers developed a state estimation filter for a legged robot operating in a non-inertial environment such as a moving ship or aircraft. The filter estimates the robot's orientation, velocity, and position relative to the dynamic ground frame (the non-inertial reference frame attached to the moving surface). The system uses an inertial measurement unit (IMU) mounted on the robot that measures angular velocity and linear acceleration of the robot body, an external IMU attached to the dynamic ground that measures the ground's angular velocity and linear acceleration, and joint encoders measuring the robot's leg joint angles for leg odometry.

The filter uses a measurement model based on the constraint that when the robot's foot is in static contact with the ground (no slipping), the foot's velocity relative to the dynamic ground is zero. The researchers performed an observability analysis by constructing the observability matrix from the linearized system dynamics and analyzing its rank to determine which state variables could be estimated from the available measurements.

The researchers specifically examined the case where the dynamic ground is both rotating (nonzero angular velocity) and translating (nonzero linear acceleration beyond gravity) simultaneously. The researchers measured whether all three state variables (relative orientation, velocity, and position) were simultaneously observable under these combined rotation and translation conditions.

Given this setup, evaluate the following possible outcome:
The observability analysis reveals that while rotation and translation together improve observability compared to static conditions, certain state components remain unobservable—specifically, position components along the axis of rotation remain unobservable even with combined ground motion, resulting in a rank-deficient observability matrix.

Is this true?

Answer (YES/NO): NO